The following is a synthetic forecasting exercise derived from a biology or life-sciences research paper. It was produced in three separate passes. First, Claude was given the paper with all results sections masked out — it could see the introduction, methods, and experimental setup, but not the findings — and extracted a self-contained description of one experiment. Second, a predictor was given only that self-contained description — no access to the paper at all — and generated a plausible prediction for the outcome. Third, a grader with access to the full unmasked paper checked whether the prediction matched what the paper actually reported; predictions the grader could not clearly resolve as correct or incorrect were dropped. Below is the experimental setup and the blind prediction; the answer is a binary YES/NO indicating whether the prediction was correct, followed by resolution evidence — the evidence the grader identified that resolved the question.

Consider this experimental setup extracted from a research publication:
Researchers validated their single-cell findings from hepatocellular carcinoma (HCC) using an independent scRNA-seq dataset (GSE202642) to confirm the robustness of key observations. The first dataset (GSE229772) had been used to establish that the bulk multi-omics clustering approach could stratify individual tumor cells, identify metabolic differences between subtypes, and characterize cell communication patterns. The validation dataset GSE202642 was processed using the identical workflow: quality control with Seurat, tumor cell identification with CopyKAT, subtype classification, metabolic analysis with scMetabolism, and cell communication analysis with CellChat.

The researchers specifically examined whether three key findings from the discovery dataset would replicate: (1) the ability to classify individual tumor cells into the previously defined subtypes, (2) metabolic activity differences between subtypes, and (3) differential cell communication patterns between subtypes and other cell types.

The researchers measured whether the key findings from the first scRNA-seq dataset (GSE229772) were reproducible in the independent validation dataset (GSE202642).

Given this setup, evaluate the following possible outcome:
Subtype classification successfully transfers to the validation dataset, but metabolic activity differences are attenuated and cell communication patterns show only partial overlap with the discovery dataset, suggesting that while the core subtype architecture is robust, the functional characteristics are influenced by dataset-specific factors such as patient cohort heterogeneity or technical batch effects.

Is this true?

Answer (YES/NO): NO